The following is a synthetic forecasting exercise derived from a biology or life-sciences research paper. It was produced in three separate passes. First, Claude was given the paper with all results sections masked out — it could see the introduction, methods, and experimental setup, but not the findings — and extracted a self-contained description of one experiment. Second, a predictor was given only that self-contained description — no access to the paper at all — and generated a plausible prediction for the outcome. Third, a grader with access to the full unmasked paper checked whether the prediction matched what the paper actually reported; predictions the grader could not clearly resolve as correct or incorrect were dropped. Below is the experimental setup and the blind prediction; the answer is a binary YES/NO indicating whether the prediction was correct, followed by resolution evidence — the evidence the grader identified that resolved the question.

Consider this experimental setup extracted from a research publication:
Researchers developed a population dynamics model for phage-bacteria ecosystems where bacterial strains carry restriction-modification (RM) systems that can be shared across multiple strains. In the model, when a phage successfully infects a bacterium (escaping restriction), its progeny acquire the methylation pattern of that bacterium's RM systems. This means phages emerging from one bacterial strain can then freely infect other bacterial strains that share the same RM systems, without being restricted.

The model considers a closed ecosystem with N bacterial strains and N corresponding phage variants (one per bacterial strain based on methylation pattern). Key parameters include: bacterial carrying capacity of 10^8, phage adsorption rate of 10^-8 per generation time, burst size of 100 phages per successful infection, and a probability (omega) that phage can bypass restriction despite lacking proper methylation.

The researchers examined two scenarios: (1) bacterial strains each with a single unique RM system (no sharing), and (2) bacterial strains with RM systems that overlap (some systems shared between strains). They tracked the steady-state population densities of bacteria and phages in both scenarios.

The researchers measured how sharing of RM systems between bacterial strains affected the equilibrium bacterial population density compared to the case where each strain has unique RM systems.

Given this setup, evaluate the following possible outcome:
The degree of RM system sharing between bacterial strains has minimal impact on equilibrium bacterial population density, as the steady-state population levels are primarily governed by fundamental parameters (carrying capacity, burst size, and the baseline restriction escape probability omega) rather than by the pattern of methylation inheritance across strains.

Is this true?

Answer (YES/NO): NO